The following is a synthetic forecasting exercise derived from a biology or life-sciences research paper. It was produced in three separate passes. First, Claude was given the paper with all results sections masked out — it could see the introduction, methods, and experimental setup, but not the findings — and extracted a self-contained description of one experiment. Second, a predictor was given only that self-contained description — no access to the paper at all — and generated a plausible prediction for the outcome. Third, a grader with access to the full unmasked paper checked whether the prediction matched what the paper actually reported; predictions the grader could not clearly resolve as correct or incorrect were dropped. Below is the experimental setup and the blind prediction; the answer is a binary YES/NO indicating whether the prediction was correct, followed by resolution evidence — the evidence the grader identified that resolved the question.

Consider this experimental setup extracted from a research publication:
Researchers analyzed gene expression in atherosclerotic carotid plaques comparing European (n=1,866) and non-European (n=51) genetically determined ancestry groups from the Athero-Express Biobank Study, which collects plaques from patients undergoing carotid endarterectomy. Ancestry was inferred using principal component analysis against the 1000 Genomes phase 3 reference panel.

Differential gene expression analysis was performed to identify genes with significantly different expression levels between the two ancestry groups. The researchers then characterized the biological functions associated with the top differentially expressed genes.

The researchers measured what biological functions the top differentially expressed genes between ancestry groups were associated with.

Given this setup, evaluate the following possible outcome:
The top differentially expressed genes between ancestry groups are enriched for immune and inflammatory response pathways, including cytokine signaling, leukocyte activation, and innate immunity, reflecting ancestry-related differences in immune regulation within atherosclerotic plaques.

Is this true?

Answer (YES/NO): YES